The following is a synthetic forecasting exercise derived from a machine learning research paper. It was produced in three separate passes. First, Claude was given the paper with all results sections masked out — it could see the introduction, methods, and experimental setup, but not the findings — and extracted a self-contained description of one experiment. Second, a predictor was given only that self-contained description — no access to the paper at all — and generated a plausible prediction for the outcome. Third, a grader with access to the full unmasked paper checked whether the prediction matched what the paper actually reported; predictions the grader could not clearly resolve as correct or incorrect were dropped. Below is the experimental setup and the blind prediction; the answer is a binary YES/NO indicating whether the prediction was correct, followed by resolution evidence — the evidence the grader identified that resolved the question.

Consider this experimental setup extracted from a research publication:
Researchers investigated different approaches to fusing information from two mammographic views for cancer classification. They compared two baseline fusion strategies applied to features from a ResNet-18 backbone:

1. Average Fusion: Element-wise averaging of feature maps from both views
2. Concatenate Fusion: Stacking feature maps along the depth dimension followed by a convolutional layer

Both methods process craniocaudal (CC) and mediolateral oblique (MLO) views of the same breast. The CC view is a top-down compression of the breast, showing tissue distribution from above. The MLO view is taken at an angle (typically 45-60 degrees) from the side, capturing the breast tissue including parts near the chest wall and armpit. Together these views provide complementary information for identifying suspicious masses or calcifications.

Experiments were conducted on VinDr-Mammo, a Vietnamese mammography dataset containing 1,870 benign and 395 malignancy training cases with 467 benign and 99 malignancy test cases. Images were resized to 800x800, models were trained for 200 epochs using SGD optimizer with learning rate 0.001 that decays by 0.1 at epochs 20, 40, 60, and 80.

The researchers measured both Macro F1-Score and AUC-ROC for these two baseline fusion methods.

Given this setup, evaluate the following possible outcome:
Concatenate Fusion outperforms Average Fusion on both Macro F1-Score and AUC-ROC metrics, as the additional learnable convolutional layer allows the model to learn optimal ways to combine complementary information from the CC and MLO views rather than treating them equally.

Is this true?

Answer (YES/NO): NO